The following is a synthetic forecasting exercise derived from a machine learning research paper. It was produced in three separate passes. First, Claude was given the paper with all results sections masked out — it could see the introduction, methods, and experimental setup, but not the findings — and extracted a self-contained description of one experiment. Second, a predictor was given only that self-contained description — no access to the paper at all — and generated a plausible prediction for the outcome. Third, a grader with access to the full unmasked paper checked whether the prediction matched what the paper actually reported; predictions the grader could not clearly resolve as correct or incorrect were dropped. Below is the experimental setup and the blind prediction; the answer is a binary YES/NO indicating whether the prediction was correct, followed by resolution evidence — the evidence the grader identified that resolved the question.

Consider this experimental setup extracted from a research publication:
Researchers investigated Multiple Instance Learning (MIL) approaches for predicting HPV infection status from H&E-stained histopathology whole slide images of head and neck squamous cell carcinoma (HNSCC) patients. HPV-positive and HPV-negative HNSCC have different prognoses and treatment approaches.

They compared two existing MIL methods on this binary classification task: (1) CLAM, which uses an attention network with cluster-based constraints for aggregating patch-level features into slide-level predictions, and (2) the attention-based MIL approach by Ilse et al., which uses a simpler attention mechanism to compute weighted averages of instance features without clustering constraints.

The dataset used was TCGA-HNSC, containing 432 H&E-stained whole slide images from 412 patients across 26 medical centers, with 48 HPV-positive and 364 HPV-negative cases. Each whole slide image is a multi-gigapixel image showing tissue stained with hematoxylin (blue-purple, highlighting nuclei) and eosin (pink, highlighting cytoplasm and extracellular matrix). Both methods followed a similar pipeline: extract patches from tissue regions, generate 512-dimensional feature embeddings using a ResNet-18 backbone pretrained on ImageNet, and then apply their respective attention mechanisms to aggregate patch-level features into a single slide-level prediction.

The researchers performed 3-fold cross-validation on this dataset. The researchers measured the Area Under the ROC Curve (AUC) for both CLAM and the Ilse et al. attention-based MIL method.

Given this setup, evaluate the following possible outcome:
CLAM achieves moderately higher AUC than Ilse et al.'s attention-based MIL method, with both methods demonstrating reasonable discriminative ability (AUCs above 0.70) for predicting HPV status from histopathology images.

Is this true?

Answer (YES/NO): NO